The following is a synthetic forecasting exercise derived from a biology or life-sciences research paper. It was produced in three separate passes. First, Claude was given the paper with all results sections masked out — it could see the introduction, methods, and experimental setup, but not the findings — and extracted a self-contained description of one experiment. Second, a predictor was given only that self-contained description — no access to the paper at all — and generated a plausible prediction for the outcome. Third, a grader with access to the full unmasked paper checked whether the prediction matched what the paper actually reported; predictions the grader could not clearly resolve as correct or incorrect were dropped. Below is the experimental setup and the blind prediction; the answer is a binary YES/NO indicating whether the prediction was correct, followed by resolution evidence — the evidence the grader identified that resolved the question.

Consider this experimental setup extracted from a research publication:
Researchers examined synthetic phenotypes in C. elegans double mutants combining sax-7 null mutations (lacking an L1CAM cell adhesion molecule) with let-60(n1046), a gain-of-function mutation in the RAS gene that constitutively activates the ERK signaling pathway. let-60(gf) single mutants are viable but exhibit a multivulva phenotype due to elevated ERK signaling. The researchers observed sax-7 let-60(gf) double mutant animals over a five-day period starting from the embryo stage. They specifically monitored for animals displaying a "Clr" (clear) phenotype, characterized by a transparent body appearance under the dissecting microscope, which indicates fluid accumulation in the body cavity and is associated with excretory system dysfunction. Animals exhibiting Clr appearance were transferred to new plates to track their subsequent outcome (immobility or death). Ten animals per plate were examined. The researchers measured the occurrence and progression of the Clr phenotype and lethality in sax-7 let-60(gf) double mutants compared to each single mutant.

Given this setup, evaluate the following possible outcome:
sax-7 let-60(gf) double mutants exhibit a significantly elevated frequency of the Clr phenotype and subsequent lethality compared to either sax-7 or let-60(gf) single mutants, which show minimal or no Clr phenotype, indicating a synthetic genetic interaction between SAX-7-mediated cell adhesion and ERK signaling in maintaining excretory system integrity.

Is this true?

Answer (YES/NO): YES